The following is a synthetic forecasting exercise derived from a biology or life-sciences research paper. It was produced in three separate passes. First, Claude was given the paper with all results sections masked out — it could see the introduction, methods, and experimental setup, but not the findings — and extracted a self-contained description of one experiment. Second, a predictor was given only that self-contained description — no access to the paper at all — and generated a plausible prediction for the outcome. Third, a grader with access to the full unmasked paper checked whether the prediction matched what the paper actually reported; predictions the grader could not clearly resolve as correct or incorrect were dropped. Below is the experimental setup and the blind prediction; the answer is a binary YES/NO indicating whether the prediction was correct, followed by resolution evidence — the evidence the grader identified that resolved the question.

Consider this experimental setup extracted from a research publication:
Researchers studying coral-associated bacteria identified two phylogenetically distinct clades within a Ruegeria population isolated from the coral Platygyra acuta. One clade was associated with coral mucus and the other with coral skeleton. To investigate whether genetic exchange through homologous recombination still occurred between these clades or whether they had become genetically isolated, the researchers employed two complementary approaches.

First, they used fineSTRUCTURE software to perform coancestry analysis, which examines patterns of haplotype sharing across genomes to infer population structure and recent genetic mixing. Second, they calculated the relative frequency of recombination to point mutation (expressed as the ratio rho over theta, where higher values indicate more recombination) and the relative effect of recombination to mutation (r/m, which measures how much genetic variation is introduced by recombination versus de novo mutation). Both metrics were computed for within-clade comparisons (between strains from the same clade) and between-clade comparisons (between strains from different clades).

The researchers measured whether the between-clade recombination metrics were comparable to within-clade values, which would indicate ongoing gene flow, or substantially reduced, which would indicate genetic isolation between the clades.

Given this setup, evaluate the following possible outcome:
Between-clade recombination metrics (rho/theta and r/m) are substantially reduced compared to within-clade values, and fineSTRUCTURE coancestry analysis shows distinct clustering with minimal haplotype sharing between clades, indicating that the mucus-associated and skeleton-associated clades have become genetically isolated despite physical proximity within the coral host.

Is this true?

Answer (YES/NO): YES